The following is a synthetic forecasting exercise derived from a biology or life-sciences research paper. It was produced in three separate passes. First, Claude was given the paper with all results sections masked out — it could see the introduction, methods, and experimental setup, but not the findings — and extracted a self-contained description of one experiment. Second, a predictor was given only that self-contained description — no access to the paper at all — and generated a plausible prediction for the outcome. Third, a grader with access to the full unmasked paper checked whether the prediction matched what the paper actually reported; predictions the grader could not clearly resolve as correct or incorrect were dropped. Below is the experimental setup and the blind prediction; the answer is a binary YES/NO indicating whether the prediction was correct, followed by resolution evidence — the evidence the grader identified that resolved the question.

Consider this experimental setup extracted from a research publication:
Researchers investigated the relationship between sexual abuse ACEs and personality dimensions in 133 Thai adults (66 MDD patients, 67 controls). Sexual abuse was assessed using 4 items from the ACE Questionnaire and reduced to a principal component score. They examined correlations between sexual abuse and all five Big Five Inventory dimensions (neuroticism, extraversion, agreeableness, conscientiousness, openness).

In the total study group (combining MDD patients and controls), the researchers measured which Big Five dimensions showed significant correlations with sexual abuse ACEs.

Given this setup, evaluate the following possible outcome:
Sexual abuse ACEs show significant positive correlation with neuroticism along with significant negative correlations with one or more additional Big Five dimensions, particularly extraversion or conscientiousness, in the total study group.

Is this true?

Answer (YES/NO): NO